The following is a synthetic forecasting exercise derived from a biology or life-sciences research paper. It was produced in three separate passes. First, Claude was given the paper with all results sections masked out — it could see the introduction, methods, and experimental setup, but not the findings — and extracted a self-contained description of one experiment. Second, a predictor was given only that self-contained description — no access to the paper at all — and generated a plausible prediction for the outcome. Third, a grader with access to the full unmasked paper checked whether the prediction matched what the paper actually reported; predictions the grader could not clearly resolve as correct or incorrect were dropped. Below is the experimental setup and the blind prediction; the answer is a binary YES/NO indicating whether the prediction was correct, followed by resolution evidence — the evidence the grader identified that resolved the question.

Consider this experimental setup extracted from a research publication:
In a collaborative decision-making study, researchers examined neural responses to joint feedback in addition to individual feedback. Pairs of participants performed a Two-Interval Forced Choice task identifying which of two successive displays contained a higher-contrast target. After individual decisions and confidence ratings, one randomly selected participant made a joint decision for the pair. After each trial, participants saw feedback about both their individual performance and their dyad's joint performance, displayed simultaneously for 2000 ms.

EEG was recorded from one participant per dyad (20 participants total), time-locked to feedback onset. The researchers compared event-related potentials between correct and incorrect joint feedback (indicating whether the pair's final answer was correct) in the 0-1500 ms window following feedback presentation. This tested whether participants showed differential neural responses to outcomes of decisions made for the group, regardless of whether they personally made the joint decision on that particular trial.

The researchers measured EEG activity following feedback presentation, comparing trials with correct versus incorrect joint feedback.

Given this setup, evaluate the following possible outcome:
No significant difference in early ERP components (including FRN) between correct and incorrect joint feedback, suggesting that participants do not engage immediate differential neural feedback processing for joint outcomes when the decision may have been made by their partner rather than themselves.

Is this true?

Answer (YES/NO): YES